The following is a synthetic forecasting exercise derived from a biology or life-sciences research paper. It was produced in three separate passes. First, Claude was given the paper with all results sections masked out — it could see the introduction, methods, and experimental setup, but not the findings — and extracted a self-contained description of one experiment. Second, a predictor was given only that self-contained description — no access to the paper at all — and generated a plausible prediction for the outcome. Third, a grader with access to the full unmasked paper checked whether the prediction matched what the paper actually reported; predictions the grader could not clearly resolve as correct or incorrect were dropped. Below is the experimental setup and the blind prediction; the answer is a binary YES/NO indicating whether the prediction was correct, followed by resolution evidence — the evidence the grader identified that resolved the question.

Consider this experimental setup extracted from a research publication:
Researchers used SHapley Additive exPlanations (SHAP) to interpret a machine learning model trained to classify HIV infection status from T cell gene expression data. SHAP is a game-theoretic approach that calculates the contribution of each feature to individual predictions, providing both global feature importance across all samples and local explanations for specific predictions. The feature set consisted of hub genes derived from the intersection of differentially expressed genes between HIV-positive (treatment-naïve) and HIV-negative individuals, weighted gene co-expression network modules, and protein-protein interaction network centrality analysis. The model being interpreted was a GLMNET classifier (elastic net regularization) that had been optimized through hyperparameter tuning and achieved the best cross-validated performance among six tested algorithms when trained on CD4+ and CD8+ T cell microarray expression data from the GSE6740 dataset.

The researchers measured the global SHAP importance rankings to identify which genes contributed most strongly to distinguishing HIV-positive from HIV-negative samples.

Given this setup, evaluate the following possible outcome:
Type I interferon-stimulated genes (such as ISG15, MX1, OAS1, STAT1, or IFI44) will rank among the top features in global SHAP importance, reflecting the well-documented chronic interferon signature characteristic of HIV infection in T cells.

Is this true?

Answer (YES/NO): YES